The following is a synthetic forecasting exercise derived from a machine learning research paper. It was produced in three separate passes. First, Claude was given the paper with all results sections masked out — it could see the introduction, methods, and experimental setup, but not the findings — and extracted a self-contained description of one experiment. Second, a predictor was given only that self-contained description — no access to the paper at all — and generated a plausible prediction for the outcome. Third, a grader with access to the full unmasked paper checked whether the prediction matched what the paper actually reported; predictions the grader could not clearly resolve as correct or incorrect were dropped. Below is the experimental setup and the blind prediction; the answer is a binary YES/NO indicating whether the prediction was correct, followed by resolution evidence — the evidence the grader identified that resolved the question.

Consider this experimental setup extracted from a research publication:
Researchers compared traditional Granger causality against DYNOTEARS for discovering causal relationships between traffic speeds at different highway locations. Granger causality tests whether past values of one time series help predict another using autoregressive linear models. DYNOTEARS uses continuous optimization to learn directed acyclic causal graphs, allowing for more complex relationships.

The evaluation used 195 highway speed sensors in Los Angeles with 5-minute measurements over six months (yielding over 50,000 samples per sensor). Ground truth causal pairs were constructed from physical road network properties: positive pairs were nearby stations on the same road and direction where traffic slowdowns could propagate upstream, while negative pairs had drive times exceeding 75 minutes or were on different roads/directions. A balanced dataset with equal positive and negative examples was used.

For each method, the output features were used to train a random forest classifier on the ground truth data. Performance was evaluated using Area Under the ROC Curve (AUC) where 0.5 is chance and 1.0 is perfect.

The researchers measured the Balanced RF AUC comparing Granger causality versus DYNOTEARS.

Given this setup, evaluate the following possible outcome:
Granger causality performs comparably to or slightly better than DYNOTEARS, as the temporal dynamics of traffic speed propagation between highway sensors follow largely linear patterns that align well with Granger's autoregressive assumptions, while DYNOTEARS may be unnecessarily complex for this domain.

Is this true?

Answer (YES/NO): NO